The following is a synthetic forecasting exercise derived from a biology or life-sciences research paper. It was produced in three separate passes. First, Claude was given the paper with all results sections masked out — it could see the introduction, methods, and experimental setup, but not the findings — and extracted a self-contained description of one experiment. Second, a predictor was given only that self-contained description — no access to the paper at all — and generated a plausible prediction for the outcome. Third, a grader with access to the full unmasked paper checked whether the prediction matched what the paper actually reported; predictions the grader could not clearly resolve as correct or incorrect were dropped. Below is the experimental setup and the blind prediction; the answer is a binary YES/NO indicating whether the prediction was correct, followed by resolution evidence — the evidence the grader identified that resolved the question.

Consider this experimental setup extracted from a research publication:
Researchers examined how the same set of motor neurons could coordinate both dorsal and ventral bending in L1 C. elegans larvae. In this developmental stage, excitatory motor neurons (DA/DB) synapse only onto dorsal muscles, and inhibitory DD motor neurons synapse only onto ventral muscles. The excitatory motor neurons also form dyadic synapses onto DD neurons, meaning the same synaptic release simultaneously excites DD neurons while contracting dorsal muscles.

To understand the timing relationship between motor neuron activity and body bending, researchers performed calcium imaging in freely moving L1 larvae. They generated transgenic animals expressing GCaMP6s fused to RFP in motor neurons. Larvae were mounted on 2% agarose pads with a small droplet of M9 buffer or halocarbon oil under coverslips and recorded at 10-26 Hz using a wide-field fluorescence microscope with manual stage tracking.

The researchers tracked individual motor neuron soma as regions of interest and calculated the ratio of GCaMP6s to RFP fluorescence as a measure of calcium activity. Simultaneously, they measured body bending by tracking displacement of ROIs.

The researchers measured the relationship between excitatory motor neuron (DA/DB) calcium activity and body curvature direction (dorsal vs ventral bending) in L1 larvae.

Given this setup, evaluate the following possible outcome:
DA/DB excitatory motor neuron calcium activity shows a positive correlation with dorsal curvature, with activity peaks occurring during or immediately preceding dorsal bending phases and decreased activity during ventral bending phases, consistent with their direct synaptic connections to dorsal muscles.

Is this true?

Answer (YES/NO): YES